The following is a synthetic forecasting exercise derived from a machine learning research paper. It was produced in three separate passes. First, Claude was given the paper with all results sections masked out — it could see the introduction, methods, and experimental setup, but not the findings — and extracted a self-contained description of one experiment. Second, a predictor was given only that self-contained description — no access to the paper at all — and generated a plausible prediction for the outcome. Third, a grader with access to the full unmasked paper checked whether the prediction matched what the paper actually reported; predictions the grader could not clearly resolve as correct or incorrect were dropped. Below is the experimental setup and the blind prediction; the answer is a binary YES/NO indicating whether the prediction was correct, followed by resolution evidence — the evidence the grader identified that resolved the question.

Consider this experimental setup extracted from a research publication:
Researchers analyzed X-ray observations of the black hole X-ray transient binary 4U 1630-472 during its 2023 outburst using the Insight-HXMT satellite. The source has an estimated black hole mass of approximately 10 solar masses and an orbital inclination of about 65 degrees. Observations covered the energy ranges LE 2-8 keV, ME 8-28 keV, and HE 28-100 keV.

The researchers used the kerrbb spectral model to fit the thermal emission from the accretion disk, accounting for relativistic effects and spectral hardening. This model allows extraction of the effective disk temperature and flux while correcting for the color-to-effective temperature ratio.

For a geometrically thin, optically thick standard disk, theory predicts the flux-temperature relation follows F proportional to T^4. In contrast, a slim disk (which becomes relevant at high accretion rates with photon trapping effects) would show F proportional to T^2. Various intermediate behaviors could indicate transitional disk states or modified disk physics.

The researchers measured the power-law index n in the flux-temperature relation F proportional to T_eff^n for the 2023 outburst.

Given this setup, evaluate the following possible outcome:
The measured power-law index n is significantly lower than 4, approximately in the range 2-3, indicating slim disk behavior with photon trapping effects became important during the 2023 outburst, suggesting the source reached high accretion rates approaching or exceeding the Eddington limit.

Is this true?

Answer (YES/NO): NO